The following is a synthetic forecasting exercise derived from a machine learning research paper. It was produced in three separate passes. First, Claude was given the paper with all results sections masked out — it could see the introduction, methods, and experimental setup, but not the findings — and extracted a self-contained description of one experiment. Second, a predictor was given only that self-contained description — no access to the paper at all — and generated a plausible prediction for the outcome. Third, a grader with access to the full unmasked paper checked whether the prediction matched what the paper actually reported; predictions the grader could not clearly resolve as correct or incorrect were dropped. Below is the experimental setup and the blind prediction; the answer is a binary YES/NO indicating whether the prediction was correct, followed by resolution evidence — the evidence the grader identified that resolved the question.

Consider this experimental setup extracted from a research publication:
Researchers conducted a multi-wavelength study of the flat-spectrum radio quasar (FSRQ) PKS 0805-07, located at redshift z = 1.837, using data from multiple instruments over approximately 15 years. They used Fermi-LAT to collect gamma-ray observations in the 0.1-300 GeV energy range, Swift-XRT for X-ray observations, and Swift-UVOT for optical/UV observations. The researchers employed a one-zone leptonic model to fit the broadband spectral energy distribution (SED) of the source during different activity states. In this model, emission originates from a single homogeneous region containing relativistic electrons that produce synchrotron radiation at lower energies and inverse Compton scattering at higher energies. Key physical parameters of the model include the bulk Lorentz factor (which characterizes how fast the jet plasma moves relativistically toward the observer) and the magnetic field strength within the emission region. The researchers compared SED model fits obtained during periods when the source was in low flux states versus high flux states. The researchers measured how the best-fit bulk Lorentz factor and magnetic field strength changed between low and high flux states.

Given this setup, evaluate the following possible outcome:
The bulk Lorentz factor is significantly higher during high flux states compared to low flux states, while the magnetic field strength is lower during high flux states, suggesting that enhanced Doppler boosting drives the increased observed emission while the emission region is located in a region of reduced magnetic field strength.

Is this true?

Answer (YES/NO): NO